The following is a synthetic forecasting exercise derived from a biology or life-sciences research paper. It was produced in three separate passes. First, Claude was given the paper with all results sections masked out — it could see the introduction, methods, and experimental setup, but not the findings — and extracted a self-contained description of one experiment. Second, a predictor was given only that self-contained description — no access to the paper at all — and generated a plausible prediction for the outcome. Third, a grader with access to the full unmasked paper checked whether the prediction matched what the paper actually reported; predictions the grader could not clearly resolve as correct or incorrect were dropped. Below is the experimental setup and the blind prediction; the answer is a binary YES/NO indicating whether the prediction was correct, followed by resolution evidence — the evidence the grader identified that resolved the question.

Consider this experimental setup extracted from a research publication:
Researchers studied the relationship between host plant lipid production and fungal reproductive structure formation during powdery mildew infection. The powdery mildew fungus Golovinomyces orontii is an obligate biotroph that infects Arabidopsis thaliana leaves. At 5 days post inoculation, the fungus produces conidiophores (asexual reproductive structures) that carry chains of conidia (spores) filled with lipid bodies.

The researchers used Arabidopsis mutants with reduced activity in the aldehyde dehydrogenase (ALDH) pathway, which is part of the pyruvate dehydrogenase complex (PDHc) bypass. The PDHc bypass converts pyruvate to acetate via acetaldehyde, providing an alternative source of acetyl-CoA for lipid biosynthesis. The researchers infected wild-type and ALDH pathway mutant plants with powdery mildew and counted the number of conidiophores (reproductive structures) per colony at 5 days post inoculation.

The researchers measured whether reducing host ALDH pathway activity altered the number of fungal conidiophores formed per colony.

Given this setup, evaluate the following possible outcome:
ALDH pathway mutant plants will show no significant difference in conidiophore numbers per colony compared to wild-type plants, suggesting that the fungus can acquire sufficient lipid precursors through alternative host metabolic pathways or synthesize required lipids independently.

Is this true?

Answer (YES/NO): NO